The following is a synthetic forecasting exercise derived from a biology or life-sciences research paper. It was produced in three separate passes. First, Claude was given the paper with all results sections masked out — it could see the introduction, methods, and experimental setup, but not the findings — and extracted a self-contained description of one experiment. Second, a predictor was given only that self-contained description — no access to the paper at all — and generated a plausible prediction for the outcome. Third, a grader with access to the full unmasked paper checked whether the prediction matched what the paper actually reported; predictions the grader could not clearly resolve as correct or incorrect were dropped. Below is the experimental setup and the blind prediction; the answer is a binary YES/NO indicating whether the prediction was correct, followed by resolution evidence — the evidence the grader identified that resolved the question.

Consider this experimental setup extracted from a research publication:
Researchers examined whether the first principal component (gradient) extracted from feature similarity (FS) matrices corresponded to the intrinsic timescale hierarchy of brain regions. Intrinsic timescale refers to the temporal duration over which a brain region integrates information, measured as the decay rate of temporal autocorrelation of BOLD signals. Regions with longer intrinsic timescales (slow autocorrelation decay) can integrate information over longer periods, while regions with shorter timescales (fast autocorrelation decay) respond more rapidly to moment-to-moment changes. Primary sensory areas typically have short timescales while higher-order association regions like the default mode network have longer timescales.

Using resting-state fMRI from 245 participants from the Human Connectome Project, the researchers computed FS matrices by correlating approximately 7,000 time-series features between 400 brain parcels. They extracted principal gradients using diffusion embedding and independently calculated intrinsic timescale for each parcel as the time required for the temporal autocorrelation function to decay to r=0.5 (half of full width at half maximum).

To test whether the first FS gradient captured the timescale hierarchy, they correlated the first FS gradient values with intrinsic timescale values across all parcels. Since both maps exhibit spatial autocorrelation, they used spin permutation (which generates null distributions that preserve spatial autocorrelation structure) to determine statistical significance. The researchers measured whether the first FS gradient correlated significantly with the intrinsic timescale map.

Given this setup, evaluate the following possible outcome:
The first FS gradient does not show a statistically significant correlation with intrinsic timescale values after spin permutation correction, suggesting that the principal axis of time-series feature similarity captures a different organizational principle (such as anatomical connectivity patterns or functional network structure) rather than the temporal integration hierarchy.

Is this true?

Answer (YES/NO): NO